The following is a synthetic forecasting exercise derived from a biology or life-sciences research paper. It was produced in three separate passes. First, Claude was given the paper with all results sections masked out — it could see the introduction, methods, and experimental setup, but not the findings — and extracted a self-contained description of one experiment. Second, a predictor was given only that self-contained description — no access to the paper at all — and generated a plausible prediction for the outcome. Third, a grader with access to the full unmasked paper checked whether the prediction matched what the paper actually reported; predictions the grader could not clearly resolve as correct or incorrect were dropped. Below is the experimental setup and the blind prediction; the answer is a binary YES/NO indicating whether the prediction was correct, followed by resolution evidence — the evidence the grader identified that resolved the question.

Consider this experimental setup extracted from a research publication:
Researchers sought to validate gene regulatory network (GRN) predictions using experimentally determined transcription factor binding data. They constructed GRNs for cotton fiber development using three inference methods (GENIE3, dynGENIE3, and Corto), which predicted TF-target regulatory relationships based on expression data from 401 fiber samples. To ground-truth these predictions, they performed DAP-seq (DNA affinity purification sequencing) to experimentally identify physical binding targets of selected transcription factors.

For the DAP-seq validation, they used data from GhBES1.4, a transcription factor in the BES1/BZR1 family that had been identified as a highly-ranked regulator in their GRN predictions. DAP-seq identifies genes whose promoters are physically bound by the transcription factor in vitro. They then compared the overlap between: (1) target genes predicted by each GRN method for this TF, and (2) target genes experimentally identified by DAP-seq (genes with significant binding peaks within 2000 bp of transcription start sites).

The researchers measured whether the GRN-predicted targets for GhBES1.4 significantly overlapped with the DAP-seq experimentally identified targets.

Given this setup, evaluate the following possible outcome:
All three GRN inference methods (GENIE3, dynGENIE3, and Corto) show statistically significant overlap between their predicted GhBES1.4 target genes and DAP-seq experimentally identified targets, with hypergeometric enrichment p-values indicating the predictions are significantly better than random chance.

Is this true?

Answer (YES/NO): NO